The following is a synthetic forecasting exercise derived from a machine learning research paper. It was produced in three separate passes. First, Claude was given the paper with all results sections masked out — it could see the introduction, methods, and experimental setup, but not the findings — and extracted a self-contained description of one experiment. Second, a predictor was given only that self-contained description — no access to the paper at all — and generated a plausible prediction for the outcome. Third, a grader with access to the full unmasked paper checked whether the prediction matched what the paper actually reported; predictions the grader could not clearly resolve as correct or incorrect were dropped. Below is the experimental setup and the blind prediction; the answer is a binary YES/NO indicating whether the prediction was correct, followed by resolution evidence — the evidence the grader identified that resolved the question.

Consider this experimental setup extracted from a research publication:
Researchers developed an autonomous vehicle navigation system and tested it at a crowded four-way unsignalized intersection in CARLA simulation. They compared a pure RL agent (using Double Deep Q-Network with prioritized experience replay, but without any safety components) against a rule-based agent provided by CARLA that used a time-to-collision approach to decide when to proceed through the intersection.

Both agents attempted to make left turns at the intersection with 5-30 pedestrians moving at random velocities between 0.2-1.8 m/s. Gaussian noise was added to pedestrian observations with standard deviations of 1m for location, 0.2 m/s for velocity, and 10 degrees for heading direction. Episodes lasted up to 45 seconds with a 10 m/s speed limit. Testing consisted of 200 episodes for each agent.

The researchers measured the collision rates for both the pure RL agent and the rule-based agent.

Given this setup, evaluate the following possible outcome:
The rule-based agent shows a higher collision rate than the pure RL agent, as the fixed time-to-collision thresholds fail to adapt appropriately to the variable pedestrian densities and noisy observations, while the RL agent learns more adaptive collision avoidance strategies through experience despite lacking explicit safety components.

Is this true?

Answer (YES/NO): YES